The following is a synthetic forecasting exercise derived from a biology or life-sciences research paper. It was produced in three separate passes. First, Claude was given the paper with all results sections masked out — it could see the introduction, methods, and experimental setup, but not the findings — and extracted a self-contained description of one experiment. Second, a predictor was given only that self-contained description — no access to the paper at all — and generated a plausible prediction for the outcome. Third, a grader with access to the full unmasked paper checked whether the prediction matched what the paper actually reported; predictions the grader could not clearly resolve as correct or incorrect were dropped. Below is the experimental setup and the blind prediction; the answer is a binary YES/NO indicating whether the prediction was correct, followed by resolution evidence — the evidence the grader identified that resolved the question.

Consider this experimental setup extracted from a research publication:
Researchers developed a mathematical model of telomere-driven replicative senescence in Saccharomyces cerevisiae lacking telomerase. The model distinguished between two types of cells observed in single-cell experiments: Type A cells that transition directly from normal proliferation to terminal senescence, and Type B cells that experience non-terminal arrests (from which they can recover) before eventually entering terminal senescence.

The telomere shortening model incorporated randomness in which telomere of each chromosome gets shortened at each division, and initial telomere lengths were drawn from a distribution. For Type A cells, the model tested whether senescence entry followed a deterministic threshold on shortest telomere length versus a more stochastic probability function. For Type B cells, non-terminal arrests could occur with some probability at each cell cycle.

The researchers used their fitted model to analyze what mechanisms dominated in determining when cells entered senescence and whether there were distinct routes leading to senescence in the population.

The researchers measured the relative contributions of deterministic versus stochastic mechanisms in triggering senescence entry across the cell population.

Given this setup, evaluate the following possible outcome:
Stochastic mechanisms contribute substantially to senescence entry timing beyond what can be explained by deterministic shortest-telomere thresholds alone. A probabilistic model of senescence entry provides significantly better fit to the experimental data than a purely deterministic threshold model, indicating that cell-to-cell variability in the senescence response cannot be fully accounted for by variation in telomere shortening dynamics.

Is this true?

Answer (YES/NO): YES